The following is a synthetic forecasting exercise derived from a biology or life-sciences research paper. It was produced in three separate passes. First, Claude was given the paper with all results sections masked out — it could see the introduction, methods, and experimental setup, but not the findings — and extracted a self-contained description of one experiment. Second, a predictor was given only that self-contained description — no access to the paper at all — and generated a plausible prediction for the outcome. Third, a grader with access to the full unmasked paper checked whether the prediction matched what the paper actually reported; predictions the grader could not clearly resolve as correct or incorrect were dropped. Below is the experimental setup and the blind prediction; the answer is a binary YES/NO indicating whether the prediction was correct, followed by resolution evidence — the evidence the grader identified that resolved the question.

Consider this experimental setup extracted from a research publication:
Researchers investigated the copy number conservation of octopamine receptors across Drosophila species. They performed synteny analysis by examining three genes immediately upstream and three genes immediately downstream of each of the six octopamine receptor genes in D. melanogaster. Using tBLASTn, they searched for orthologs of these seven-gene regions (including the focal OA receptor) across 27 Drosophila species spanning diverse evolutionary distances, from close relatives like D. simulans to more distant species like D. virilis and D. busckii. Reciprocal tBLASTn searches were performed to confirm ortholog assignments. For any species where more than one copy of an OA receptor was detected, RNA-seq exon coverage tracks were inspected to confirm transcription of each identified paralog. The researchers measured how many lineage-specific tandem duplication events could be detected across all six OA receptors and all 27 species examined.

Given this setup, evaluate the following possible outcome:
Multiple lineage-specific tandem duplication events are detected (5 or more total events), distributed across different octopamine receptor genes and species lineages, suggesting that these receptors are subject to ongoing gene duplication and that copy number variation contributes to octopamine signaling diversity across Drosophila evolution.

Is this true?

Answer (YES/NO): NO